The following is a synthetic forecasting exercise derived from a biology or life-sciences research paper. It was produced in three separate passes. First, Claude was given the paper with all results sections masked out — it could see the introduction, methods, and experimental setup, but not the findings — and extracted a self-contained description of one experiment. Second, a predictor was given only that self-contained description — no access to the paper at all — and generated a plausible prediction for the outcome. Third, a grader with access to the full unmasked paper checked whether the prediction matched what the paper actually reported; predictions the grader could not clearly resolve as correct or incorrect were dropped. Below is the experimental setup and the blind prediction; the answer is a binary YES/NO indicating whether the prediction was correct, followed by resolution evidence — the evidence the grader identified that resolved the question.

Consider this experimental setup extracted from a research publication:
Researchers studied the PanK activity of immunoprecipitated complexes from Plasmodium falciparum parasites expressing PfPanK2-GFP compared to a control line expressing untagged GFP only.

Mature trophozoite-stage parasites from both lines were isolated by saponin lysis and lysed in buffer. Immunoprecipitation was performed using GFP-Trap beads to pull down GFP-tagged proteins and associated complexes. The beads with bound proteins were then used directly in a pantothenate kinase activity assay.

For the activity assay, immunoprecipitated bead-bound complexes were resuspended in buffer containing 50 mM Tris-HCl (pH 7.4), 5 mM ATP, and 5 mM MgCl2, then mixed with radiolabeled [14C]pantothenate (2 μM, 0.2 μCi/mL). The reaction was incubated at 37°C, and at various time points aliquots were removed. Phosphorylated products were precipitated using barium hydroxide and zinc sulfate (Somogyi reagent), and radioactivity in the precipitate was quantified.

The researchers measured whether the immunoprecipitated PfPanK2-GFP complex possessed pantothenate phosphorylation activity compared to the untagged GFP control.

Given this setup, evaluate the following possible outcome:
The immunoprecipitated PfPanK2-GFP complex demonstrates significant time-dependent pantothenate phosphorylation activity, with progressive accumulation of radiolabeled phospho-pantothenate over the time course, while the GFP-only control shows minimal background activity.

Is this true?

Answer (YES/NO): YES